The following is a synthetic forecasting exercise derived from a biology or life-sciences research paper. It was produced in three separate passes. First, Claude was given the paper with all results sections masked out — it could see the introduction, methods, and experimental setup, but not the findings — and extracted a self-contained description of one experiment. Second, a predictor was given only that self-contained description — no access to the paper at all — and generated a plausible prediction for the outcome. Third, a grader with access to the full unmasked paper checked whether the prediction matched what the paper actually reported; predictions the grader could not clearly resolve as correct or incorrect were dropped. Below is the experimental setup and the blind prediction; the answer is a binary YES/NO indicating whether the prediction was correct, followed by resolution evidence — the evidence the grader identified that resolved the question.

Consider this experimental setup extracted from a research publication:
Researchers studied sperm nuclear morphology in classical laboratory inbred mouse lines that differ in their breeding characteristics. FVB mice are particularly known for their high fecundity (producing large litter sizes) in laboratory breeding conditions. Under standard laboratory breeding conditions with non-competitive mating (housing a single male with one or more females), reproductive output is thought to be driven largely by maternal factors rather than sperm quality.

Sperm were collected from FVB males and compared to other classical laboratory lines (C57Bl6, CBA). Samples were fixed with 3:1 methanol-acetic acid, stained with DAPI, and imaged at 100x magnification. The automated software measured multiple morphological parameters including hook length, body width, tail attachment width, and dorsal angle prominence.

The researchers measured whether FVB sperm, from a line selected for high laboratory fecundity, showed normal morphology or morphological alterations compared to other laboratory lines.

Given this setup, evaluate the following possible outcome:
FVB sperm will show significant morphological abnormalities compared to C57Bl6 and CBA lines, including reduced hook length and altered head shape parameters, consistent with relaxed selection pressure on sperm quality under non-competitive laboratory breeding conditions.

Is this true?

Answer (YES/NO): NO